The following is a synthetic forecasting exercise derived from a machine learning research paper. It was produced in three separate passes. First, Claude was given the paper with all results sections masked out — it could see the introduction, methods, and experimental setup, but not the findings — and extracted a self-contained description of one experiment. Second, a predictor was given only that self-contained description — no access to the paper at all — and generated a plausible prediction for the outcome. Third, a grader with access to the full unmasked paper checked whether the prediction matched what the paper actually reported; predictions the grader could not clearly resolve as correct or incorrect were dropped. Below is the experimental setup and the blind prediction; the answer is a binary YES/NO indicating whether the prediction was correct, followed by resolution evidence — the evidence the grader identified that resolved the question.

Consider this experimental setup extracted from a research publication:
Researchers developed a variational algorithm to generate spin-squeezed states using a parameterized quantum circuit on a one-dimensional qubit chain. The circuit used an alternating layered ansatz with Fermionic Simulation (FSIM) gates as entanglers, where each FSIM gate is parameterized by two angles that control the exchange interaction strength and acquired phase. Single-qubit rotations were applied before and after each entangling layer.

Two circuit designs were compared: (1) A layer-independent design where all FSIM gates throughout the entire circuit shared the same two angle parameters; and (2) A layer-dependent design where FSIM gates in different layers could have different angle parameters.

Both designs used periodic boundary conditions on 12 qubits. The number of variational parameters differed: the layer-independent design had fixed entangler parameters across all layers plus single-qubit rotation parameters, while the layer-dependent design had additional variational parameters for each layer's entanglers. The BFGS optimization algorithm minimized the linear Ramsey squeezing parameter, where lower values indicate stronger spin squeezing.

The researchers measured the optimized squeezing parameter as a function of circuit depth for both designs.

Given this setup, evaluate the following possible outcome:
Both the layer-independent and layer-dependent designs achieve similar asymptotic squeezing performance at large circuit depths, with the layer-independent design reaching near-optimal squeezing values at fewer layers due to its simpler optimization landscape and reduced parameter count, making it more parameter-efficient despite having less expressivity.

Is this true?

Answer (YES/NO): NO